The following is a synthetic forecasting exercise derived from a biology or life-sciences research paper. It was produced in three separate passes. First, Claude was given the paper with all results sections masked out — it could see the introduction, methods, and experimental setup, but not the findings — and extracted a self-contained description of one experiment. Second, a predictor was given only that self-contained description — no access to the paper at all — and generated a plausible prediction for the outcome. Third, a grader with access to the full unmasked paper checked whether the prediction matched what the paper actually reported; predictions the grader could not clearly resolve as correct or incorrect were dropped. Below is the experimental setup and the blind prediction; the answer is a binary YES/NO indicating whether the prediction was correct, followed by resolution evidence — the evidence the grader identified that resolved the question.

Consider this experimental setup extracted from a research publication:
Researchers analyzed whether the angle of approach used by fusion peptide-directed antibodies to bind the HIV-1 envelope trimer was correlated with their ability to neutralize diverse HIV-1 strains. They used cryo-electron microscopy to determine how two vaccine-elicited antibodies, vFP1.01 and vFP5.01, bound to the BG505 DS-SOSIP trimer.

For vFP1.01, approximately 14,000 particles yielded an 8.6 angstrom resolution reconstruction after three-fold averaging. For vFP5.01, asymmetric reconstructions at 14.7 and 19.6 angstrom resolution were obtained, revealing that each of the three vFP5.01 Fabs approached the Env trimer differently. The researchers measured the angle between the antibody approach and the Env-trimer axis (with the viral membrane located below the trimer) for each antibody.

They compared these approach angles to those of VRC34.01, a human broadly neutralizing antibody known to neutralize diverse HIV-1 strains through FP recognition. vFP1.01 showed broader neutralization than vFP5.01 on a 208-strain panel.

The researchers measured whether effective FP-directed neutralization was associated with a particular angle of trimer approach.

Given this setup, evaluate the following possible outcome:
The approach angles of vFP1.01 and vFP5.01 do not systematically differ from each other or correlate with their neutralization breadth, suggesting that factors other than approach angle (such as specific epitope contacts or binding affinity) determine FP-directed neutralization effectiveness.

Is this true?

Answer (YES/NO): NO